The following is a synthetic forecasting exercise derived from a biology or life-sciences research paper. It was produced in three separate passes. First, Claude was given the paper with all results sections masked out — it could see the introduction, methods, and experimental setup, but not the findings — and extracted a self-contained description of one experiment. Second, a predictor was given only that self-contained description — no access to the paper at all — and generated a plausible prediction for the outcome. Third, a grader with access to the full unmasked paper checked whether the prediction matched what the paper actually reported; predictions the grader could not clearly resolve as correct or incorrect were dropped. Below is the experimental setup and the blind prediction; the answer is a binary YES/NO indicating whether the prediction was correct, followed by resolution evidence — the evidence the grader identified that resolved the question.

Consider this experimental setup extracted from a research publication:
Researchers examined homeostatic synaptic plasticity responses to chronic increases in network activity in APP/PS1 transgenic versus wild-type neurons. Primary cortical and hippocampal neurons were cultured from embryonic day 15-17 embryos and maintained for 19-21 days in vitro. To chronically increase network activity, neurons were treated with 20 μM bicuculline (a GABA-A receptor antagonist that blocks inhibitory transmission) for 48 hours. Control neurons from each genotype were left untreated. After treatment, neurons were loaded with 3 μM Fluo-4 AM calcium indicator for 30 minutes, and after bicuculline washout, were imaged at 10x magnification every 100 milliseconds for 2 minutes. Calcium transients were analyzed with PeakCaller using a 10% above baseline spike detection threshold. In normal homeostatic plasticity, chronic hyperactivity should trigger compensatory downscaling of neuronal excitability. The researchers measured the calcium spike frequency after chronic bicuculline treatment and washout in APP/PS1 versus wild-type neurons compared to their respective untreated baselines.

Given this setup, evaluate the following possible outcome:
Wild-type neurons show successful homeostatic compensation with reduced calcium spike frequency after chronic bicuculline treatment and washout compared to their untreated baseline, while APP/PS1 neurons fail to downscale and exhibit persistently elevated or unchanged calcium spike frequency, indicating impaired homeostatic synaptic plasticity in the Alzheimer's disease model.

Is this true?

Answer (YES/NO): NO